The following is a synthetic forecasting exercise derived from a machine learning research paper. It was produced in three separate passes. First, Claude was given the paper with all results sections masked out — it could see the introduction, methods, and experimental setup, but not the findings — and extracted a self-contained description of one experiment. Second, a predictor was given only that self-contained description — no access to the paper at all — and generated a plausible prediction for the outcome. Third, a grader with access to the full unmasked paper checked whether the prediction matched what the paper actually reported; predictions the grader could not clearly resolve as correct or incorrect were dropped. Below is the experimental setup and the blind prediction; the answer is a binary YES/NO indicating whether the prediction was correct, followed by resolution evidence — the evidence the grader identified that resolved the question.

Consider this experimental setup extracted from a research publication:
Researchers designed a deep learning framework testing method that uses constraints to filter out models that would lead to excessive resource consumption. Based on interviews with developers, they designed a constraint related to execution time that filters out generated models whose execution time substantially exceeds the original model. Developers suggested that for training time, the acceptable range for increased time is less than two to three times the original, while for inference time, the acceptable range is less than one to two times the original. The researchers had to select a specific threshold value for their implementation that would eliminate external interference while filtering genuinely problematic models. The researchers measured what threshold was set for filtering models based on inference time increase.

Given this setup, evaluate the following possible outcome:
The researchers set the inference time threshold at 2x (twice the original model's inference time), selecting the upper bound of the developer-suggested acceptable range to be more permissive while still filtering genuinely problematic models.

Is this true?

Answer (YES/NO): NO